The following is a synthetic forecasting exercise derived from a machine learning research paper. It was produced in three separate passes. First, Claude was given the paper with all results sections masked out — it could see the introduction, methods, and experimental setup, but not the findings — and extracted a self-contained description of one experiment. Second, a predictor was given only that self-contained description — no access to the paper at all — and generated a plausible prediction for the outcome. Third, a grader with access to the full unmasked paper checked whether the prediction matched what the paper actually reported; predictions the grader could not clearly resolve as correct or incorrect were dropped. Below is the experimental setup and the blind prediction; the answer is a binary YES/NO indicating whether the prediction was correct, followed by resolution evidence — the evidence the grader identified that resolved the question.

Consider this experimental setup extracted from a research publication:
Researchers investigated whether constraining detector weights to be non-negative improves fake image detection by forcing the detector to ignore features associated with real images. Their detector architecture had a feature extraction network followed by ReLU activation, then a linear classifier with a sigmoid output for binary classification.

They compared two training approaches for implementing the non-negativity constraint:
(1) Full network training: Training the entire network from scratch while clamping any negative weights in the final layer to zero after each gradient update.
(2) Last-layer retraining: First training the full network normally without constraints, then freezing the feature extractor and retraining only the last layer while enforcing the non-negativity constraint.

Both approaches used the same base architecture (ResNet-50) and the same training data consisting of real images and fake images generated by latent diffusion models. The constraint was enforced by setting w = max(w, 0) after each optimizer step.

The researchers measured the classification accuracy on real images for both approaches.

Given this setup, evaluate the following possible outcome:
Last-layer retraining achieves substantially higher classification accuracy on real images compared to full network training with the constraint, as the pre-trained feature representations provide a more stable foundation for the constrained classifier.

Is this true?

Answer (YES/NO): YES